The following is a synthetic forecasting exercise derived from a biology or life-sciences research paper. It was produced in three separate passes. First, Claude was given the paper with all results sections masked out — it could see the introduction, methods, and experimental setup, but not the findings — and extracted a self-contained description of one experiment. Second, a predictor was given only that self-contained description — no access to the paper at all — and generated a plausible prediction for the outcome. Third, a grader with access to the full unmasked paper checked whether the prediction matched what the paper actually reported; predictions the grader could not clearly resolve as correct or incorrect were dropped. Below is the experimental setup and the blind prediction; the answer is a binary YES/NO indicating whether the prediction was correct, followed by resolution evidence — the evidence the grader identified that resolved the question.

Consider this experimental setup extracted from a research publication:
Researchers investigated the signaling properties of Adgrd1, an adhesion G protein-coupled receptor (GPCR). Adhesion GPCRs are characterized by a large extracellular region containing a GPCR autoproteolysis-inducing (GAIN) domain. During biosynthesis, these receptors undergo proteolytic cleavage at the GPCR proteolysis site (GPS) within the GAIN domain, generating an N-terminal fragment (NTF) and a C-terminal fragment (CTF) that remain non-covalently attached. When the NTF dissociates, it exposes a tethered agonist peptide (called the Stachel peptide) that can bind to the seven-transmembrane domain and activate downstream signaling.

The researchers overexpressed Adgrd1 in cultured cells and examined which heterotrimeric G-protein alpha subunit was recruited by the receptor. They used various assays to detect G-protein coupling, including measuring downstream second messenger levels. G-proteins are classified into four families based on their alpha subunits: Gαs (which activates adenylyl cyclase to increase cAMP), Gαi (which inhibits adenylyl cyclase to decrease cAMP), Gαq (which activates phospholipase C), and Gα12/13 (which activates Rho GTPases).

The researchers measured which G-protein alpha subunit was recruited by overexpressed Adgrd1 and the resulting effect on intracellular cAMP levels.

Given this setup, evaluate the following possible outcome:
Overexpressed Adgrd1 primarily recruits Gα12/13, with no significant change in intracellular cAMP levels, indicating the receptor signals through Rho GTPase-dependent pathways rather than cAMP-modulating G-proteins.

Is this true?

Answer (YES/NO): NO